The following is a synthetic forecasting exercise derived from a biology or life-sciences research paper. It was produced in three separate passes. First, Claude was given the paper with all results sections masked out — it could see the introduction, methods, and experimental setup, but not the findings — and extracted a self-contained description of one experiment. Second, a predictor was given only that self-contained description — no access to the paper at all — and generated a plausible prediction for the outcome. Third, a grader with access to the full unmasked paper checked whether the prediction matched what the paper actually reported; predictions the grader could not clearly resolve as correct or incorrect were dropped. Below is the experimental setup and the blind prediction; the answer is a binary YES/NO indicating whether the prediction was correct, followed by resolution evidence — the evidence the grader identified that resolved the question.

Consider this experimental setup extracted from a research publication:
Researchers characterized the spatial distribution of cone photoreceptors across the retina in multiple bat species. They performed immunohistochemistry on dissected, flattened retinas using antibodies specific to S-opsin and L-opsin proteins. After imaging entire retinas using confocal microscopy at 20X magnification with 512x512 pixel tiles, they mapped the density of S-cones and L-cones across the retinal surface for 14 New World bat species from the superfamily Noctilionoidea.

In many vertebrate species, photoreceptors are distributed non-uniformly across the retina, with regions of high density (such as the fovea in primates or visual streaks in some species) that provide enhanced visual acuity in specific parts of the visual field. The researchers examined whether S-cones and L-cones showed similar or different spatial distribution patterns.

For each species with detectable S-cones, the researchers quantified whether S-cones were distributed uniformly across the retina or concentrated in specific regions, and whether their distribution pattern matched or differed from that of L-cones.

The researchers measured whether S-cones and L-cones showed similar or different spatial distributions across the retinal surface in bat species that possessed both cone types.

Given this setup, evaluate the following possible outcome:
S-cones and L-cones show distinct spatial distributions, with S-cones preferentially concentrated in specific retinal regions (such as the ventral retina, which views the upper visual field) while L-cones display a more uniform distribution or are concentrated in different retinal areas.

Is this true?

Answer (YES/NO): NO